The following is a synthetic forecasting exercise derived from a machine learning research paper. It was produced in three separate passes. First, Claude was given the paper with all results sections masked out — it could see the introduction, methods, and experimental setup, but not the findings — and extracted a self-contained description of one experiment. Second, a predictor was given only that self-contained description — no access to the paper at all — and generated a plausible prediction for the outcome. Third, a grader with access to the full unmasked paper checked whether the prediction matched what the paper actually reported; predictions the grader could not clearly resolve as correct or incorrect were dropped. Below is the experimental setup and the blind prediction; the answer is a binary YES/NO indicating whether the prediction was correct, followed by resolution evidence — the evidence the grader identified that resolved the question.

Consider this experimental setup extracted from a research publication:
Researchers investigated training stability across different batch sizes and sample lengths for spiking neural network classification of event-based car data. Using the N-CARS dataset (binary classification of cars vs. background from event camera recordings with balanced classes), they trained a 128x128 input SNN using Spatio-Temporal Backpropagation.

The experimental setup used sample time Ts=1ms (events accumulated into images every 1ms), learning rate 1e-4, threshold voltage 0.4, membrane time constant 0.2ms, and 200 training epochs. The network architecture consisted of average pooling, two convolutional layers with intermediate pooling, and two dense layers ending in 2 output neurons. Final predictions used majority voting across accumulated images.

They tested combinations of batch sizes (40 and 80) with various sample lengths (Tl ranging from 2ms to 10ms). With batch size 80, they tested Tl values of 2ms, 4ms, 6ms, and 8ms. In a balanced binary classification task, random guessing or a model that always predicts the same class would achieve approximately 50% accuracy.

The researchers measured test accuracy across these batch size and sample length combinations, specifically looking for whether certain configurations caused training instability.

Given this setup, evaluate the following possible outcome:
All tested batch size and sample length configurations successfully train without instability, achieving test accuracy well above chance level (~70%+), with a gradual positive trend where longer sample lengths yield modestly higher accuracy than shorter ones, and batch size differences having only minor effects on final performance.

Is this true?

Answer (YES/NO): NO